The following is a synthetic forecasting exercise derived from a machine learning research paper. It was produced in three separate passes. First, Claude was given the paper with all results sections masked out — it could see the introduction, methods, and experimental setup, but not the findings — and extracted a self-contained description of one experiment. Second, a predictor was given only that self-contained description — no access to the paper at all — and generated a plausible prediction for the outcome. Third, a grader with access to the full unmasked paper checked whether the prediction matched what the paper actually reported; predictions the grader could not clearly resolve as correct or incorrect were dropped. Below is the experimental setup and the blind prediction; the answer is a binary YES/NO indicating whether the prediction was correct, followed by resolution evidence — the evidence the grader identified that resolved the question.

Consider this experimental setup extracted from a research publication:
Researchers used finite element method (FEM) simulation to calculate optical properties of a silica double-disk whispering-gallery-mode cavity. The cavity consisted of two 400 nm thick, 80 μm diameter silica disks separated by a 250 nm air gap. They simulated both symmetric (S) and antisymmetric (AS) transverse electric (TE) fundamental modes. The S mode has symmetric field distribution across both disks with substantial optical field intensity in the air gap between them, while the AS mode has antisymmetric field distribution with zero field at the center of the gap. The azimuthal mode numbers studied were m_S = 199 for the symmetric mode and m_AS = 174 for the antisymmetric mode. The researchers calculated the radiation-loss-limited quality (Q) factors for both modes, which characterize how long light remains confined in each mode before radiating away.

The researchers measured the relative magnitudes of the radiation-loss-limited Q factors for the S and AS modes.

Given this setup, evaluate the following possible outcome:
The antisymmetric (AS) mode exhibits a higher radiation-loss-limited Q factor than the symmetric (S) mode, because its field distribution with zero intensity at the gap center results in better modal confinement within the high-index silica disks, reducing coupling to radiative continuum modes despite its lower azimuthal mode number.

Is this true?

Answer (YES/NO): NO